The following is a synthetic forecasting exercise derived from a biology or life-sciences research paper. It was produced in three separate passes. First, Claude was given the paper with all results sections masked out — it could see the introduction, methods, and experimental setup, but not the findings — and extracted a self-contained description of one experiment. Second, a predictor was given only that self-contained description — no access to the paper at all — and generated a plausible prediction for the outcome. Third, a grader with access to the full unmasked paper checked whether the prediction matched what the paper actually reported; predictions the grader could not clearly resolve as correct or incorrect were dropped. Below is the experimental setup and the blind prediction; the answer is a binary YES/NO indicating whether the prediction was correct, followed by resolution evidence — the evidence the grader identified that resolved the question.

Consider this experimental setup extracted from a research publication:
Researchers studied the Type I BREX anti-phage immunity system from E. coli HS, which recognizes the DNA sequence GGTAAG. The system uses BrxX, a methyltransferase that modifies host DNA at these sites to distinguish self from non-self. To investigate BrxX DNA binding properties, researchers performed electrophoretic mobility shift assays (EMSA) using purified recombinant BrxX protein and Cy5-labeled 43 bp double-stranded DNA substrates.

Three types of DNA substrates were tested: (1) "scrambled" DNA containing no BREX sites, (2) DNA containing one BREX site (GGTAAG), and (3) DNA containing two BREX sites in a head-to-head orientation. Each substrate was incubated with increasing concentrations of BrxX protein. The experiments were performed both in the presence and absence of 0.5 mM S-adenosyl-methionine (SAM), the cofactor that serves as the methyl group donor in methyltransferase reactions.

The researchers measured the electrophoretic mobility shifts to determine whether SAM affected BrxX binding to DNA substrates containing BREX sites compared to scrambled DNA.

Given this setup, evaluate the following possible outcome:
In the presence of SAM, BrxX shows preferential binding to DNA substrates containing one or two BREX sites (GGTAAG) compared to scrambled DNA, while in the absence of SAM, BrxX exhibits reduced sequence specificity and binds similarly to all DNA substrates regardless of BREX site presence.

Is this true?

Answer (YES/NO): NO